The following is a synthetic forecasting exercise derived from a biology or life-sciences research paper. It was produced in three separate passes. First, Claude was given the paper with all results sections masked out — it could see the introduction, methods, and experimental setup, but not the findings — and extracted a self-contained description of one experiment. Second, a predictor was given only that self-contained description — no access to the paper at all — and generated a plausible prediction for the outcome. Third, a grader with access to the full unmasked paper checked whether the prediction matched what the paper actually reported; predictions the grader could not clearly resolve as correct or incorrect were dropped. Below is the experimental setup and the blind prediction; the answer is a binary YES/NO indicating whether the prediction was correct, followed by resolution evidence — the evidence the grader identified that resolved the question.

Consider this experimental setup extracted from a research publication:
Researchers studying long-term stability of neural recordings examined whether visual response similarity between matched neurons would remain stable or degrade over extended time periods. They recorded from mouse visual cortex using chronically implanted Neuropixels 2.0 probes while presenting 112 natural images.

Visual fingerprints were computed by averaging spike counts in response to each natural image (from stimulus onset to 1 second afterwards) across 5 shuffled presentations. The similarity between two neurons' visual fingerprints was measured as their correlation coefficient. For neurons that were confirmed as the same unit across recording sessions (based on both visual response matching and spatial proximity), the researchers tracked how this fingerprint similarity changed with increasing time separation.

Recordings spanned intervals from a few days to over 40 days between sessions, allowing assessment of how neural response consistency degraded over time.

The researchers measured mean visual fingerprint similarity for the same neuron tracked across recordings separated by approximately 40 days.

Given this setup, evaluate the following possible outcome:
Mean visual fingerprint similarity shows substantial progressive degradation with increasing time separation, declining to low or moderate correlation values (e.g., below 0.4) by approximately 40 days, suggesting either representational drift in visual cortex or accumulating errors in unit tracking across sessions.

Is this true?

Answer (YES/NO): NO